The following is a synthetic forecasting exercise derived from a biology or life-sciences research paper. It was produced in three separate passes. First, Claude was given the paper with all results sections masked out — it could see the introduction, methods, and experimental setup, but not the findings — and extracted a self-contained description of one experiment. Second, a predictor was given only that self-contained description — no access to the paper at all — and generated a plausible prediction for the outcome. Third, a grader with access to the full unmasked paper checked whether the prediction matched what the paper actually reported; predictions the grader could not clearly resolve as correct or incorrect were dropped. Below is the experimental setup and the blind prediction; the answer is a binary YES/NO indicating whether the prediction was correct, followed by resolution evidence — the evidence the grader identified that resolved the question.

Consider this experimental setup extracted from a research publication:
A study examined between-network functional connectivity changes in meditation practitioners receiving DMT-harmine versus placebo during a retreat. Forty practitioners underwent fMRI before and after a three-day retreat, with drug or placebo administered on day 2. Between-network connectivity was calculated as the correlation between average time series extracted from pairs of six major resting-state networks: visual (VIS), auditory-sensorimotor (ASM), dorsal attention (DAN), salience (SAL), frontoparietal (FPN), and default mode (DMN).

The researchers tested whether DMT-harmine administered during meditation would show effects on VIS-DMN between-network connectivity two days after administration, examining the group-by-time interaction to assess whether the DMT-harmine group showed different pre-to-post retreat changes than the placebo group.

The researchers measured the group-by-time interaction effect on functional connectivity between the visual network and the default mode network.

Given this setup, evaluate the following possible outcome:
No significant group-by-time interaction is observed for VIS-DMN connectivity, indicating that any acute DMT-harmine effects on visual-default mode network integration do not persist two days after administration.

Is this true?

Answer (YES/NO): YES